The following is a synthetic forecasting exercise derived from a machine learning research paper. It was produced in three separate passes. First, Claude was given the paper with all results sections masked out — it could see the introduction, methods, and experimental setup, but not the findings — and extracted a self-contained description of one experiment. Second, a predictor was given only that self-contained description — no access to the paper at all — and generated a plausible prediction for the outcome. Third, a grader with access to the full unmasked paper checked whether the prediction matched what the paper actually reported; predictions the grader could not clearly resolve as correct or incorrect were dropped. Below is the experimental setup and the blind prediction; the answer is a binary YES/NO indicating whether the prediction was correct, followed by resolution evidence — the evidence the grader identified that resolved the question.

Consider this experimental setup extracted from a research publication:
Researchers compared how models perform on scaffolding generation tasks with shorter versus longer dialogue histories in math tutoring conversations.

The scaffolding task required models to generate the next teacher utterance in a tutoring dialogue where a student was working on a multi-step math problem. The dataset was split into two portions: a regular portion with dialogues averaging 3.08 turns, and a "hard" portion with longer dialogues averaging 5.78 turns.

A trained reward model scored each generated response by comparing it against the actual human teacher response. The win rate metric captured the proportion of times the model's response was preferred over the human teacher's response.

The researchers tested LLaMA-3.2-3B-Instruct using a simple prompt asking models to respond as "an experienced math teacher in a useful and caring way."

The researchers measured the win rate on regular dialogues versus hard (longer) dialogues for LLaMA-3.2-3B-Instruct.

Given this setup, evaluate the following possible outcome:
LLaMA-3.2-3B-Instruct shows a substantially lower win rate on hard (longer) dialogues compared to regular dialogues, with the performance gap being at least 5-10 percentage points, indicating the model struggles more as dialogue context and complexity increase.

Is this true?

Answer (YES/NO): YES